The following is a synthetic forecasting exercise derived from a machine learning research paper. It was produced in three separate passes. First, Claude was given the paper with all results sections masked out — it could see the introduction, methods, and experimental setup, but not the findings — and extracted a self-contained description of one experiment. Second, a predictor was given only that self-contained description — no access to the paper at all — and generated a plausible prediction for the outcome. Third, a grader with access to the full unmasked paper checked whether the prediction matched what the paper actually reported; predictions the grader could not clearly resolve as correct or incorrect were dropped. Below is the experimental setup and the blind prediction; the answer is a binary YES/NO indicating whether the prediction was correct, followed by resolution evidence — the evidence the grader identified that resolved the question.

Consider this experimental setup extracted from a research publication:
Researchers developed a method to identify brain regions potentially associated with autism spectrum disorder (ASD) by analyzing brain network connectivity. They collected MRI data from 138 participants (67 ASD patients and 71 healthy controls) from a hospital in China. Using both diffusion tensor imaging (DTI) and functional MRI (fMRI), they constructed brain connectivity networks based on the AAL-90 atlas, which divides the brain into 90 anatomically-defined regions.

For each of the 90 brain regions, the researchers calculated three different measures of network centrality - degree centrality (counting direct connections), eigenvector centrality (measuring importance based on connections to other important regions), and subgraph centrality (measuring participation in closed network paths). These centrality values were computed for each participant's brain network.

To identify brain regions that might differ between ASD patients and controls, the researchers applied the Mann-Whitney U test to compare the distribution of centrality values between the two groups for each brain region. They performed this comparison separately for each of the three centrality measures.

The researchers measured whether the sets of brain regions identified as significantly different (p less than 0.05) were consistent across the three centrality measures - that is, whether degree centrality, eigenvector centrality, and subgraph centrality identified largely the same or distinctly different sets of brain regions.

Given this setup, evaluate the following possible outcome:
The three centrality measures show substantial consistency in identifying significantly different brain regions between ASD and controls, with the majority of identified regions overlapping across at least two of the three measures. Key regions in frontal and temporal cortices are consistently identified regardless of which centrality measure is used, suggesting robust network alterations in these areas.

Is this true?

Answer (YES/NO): NO